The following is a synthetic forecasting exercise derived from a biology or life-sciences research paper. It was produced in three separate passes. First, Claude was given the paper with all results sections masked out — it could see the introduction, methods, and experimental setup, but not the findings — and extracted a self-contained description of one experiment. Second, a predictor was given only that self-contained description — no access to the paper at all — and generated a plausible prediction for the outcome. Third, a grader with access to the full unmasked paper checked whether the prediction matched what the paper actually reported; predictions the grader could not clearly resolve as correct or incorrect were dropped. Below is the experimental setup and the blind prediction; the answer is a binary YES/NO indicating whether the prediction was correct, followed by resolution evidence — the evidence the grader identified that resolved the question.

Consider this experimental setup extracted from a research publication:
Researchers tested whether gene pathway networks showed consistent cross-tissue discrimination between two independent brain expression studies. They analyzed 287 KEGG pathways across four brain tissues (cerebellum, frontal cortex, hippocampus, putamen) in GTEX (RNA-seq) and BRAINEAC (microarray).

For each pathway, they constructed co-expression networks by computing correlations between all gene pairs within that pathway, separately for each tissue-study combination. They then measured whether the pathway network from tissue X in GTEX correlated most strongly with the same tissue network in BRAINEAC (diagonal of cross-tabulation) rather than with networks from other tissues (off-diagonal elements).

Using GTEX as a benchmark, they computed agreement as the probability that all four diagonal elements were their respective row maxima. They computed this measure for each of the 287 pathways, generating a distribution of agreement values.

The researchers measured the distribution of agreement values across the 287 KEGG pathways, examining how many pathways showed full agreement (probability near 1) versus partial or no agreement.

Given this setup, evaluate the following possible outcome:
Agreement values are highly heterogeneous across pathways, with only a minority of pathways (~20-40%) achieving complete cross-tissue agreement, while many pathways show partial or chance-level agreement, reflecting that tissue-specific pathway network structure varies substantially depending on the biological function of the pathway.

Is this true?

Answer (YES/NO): NO